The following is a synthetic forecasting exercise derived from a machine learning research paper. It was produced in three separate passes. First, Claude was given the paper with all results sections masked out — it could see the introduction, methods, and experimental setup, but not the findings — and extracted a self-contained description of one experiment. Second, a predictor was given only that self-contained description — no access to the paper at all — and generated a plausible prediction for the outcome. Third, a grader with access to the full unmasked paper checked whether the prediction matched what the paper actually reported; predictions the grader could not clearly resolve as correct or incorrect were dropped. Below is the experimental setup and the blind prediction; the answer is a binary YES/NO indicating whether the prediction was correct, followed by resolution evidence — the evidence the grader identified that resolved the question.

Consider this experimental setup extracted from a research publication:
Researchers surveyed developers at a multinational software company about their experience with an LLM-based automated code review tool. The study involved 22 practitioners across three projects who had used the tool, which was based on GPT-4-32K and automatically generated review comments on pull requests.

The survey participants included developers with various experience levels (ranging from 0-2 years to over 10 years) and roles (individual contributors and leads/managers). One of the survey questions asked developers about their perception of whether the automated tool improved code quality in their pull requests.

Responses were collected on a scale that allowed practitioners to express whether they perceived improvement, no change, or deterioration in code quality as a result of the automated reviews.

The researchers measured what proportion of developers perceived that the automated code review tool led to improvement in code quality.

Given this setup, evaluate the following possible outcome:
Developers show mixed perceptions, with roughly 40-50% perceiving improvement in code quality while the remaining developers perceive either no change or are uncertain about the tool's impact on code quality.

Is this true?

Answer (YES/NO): NO